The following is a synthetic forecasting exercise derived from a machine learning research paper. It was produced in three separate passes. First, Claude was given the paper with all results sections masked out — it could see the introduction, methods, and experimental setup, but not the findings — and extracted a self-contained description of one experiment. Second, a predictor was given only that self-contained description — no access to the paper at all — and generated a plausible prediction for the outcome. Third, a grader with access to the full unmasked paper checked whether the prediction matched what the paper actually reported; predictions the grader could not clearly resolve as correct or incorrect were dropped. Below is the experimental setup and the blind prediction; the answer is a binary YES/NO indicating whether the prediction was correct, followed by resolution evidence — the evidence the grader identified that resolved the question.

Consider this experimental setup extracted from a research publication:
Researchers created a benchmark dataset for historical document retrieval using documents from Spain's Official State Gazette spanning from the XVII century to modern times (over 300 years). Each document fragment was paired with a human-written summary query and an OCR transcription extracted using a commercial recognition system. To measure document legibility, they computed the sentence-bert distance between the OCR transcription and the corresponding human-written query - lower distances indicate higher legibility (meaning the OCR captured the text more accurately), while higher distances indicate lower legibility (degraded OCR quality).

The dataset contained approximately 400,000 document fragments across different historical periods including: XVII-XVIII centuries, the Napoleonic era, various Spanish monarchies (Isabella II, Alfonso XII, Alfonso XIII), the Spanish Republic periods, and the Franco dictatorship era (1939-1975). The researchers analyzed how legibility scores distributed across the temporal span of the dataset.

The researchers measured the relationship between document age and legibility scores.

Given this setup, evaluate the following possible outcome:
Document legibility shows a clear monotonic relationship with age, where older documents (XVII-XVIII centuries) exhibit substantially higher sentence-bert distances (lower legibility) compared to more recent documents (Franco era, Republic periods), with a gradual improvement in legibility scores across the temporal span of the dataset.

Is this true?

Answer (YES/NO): NO